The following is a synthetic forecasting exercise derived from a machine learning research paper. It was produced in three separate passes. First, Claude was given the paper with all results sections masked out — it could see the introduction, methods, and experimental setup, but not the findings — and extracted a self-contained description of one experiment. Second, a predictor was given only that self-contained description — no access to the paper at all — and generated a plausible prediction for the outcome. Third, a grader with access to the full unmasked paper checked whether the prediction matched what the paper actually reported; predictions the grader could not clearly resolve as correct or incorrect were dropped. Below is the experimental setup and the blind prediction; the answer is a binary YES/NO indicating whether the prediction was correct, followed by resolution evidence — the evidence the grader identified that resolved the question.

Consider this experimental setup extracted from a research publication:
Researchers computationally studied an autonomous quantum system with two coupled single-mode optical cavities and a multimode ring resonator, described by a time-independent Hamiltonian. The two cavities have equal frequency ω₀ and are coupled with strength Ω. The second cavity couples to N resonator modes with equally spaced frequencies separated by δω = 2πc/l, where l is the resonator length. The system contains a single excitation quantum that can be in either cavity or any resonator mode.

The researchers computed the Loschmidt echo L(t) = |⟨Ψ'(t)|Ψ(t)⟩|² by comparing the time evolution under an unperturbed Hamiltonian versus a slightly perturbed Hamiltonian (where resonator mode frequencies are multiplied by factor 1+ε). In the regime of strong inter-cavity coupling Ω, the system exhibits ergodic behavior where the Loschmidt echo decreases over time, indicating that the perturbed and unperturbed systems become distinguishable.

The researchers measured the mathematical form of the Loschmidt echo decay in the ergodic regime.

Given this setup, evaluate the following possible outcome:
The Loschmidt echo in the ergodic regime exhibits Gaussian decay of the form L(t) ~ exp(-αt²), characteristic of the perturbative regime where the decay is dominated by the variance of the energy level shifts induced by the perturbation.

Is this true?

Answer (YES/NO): NO